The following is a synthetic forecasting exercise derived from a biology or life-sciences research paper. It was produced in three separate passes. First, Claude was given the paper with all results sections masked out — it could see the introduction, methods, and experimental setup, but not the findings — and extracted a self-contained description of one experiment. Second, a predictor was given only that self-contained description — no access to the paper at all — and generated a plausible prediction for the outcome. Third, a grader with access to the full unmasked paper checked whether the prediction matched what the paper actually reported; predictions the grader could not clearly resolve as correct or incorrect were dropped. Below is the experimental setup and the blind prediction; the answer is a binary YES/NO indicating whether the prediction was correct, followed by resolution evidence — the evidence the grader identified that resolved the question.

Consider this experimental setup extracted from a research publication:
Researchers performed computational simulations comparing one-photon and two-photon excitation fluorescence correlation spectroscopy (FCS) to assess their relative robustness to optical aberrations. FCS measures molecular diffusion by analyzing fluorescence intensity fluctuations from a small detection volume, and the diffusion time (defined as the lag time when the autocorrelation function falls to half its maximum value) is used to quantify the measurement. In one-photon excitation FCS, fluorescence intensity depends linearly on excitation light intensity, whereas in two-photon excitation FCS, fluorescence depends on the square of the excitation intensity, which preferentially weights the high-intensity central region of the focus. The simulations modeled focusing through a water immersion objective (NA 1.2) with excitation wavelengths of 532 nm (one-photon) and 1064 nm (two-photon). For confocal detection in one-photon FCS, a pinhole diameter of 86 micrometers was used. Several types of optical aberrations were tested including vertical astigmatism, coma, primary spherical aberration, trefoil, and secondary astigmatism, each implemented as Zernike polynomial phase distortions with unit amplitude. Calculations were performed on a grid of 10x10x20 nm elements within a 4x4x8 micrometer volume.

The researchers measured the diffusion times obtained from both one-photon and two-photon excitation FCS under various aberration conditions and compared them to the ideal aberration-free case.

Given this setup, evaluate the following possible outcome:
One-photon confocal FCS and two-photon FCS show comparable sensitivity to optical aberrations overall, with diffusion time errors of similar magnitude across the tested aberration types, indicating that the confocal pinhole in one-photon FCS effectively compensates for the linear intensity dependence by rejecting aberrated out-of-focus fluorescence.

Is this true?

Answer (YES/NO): NO